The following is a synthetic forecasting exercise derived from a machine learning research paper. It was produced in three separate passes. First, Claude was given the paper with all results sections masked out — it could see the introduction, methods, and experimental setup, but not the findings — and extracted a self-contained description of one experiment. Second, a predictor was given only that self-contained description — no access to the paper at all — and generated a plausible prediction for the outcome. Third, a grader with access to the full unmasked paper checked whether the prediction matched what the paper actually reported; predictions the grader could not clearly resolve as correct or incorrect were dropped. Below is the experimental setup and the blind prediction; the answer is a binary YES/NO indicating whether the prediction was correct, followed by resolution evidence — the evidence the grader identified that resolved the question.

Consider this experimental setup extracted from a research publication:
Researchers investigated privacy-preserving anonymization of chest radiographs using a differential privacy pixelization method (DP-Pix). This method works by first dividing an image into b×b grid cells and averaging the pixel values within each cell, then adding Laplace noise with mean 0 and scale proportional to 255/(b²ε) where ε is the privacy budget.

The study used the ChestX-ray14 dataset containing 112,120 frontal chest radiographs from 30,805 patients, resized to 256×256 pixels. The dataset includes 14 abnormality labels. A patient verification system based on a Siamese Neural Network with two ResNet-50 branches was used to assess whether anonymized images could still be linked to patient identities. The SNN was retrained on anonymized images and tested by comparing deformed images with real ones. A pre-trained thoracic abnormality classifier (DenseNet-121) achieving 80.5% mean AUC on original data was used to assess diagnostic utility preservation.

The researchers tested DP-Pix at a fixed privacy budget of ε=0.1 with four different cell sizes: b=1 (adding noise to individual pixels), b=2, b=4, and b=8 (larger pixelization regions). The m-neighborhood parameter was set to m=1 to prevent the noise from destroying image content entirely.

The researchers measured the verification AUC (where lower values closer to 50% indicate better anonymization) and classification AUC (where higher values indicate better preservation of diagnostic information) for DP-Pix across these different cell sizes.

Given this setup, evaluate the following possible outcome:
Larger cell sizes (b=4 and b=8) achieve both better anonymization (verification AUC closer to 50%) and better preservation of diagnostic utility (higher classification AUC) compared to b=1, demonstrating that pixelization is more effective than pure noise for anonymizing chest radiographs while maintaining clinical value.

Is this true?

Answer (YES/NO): NO